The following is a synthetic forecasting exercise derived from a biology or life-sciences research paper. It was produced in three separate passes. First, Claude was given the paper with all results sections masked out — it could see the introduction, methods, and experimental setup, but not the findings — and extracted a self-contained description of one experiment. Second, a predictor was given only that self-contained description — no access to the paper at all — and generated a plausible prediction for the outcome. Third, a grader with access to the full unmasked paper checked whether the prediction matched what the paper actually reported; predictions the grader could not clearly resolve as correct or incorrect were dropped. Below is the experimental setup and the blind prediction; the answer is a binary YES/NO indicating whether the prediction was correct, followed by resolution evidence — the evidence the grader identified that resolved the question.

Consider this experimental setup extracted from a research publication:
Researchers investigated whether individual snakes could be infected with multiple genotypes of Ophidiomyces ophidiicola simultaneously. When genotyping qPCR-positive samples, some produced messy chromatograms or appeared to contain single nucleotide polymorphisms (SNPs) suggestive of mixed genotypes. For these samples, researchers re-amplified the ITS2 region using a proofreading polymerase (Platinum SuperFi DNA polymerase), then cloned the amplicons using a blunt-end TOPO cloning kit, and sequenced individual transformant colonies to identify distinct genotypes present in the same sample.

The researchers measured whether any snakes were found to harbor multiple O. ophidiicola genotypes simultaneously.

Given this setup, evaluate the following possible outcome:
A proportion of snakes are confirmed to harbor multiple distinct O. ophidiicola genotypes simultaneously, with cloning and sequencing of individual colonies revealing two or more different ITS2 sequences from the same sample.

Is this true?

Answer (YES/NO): YES